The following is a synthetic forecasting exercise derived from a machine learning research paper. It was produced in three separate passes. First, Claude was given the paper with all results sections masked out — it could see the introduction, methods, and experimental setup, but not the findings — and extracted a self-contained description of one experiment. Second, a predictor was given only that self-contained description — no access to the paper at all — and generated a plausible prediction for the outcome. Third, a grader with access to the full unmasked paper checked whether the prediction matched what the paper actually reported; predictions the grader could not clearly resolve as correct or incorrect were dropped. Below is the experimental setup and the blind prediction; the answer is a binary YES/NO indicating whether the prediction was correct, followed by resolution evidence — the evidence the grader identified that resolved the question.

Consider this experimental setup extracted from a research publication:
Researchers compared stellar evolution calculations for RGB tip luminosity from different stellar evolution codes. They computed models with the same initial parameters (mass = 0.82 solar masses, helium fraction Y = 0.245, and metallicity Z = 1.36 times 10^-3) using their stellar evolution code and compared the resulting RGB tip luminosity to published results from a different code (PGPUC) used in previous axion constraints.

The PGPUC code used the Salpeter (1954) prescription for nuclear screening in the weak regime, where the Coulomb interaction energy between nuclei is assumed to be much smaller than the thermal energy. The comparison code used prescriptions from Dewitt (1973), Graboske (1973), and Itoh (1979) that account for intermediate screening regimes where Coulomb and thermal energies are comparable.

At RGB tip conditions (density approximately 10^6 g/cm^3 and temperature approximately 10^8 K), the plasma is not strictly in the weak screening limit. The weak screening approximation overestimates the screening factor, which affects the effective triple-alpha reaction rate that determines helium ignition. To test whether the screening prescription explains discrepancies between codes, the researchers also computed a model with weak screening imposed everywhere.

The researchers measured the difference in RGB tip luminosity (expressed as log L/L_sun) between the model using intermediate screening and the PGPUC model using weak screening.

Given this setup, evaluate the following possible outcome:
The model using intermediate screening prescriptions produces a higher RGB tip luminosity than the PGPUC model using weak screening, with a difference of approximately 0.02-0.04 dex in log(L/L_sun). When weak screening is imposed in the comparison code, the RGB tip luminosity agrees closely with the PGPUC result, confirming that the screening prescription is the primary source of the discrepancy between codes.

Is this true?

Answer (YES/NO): YES